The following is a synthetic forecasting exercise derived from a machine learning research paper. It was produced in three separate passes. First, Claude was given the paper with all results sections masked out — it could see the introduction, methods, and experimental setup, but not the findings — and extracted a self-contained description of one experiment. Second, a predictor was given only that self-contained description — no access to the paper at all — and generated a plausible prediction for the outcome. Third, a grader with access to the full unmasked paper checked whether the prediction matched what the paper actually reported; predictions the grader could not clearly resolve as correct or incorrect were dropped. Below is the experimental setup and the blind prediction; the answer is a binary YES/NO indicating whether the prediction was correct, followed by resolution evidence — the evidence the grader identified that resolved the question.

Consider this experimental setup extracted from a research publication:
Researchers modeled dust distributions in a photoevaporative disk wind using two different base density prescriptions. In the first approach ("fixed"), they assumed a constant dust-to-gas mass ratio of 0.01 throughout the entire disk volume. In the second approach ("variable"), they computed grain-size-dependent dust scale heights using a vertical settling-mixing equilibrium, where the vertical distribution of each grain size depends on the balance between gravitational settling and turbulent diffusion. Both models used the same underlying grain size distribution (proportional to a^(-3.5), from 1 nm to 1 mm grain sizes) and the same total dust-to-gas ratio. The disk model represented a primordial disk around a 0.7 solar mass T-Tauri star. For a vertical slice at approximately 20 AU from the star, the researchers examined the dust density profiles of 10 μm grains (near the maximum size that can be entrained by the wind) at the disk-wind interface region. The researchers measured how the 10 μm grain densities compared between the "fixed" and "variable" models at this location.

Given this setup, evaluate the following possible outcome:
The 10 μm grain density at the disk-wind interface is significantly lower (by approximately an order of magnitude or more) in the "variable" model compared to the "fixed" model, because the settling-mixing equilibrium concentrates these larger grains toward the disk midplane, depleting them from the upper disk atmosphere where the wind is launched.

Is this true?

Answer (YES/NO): YES